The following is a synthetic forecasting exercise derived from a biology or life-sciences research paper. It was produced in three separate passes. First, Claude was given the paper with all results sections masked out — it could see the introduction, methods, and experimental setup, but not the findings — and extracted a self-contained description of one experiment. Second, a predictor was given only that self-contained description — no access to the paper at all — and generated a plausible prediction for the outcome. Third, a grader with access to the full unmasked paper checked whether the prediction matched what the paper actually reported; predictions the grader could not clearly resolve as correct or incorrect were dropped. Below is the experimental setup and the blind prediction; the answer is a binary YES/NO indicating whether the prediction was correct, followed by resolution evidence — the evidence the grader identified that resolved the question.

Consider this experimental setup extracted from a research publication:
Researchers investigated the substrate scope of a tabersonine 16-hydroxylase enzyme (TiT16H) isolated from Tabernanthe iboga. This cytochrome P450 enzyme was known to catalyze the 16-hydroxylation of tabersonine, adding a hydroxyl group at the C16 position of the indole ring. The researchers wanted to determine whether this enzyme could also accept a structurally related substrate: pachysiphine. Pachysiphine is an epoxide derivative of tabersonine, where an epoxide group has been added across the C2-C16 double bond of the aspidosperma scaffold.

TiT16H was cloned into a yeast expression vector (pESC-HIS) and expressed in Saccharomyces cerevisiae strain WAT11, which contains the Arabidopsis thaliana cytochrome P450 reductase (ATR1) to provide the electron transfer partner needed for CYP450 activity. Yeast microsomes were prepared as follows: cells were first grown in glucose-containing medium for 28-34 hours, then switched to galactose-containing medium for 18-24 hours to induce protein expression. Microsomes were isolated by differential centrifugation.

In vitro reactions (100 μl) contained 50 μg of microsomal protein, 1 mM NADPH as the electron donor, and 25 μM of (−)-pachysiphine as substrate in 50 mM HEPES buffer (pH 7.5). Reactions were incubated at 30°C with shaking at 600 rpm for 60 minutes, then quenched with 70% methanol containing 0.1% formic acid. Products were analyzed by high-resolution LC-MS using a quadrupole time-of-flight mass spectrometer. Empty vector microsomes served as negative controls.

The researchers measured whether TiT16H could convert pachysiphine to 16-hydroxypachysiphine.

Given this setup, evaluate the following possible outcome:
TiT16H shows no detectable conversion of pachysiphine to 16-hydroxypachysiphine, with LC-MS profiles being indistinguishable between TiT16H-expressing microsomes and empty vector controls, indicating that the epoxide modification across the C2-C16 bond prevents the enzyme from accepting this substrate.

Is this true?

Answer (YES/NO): NO